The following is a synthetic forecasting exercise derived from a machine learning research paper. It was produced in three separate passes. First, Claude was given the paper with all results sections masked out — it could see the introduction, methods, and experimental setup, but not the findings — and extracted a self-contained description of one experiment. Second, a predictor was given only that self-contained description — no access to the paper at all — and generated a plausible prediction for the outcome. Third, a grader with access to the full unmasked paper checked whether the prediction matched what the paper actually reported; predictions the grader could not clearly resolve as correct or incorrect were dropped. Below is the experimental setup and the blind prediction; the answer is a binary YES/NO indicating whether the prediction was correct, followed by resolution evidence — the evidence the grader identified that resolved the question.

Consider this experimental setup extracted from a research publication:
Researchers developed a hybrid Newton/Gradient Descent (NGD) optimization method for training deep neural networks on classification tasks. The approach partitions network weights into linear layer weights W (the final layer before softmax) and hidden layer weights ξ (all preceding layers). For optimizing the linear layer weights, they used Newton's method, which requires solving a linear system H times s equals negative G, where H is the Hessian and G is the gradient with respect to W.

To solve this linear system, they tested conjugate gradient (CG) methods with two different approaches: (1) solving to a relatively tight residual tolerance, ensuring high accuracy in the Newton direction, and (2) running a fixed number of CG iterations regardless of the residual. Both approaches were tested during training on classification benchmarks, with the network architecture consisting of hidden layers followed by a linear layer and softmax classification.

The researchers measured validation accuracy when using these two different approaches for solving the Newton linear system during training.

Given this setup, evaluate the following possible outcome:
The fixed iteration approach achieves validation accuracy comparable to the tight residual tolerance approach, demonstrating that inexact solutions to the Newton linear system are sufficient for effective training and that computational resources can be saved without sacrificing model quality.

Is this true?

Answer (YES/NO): NO